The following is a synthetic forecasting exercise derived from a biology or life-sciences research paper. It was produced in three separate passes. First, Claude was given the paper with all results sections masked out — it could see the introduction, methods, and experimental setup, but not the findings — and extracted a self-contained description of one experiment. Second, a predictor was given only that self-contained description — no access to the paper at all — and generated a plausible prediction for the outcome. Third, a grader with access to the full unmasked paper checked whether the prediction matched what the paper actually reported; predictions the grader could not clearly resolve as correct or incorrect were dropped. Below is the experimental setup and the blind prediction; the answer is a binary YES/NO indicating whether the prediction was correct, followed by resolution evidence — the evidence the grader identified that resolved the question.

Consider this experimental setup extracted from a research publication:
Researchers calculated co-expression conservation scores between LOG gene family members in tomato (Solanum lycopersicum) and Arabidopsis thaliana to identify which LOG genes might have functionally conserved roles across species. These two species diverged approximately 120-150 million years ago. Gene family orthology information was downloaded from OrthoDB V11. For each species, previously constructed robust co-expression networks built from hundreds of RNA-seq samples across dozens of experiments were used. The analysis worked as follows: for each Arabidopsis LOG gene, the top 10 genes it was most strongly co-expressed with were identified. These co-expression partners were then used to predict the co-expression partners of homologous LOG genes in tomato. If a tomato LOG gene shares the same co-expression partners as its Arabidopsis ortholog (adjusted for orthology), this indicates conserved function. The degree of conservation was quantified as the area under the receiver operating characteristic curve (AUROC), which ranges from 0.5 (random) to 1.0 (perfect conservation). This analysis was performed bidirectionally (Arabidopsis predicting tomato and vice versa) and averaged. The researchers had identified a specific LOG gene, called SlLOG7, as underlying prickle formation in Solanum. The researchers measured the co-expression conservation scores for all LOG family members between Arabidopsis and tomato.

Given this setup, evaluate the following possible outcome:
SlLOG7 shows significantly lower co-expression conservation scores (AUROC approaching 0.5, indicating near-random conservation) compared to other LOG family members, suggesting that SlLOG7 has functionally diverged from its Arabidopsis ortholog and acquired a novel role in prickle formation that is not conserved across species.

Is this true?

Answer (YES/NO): NO